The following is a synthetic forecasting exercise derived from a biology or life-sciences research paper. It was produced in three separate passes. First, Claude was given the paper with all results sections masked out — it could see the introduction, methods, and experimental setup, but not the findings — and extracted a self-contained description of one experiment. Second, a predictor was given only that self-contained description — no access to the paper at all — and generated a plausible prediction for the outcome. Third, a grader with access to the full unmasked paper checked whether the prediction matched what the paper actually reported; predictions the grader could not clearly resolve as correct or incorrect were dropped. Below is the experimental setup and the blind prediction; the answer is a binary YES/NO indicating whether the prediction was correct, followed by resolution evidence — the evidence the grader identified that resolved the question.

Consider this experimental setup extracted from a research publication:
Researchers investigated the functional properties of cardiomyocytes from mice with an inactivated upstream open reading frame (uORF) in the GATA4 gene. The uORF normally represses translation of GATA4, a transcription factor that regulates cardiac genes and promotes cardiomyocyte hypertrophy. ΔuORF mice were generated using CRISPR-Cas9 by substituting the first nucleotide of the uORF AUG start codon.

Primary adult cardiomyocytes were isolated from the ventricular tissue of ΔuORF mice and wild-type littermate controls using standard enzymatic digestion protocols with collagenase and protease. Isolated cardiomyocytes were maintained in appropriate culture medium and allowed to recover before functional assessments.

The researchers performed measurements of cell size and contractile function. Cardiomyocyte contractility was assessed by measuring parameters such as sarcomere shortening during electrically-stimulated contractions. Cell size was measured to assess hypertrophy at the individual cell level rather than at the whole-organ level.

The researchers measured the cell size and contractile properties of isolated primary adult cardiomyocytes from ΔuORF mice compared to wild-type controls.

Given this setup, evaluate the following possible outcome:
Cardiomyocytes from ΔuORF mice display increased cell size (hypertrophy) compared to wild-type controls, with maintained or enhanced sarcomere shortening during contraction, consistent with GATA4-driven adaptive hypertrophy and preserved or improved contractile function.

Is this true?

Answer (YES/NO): YES